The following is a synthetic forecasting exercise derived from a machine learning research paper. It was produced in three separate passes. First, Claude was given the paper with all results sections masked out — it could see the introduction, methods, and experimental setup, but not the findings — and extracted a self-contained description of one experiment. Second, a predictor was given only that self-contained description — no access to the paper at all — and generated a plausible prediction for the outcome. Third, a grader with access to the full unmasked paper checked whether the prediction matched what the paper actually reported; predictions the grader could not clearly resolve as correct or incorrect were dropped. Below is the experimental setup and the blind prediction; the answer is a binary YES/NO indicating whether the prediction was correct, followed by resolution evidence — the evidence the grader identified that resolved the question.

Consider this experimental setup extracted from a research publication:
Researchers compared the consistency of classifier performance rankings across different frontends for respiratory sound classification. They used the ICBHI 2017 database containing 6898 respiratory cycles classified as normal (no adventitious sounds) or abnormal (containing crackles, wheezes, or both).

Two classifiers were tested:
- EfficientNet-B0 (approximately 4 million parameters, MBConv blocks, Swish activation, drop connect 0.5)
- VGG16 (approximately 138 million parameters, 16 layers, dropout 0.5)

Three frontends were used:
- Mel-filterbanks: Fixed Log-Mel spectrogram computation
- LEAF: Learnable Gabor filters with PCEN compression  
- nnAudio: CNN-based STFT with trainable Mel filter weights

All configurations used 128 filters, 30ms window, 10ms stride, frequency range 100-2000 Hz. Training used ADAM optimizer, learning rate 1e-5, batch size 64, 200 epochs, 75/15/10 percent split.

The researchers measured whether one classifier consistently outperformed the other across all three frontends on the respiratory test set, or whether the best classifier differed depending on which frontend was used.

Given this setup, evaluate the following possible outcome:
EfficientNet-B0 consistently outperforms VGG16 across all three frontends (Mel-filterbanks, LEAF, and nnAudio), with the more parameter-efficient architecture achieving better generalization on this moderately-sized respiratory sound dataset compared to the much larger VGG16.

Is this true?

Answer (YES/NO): NO